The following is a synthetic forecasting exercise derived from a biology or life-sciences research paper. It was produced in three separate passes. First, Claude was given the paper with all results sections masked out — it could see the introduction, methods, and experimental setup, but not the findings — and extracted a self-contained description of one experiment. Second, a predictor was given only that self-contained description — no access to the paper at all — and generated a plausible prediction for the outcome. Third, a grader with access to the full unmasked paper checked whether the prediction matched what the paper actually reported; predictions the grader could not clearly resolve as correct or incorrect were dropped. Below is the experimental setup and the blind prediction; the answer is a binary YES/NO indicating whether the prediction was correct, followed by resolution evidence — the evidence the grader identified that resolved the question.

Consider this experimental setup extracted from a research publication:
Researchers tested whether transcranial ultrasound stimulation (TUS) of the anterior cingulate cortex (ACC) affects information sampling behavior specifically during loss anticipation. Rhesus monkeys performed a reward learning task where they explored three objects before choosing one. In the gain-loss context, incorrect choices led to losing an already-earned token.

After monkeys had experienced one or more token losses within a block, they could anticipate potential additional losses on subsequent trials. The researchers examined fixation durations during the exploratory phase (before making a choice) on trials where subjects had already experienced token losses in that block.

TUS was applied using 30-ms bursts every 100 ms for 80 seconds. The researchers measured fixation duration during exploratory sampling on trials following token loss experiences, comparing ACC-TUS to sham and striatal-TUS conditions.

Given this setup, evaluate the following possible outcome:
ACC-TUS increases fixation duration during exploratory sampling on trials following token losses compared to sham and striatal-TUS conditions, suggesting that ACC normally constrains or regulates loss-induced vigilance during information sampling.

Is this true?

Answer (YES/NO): YES